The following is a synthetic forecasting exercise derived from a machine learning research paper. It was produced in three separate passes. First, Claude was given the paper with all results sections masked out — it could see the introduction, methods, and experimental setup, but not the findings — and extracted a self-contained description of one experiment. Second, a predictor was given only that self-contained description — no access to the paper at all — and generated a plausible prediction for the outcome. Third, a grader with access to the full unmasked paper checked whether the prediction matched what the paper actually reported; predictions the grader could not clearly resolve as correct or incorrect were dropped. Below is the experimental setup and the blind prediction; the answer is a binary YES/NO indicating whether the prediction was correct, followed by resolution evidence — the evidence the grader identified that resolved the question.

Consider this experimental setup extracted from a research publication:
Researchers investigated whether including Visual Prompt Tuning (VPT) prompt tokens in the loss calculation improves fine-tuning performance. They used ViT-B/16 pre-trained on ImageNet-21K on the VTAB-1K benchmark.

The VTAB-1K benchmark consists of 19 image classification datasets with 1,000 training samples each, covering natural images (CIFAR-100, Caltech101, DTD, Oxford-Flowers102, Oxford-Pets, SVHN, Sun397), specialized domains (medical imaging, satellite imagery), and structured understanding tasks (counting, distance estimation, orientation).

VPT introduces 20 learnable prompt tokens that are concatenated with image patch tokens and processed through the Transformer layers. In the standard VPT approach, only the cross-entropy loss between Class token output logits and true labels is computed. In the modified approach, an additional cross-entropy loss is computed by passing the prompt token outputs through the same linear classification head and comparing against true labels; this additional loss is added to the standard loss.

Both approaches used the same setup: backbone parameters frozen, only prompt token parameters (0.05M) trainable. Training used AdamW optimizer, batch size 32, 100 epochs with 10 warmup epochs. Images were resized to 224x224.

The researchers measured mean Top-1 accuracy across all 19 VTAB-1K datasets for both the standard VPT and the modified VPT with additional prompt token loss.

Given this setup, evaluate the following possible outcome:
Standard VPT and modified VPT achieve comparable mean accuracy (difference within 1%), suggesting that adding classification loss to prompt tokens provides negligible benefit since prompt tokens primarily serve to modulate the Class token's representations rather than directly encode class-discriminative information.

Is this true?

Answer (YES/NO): NO